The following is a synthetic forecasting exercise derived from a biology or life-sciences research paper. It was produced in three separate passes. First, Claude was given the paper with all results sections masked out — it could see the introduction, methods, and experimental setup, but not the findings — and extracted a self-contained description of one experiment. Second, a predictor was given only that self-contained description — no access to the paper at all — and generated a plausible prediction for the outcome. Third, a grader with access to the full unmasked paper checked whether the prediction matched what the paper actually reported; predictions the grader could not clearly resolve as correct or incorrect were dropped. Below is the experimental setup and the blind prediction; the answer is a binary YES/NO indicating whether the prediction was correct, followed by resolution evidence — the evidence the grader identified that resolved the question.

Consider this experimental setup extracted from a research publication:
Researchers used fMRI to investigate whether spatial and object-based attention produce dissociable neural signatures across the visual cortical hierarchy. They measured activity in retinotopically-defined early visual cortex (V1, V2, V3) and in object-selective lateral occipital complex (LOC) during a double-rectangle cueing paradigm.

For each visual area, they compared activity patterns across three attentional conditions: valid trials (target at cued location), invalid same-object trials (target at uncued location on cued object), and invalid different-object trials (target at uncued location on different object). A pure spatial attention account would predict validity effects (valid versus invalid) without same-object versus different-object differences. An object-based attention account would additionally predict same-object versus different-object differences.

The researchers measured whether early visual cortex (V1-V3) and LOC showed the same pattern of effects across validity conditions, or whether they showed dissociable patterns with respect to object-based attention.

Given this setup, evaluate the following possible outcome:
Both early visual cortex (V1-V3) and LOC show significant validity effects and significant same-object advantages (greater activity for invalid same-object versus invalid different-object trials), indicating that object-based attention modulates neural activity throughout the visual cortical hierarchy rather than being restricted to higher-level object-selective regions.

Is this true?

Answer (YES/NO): NO